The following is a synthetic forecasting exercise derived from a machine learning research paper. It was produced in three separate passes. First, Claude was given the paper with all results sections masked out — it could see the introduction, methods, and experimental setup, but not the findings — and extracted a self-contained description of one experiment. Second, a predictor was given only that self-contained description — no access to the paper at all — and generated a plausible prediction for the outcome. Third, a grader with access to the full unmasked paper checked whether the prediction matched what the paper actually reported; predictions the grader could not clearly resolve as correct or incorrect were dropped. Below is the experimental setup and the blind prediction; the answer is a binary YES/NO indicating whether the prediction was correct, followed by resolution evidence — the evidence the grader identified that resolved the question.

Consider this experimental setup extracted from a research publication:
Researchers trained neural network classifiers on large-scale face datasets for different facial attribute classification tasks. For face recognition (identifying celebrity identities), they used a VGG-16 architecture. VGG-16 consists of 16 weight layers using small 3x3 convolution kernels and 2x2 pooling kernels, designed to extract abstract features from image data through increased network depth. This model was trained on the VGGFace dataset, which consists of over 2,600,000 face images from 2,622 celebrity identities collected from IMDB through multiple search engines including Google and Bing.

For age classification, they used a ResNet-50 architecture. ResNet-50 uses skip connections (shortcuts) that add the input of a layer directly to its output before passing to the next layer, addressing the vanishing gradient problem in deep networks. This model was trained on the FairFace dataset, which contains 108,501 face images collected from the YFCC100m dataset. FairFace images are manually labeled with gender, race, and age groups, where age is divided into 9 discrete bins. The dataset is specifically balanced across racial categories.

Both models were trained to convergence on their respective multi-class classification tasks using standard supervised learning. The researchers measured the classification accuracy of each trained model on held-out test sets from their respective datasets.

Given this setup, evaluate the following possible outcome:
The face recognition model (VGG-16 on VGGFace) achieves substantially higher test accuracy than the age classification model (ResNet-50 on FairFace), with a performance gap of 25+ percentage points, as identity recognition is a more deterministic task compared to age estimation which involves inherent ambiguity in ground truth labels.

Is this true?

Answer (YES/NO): NO